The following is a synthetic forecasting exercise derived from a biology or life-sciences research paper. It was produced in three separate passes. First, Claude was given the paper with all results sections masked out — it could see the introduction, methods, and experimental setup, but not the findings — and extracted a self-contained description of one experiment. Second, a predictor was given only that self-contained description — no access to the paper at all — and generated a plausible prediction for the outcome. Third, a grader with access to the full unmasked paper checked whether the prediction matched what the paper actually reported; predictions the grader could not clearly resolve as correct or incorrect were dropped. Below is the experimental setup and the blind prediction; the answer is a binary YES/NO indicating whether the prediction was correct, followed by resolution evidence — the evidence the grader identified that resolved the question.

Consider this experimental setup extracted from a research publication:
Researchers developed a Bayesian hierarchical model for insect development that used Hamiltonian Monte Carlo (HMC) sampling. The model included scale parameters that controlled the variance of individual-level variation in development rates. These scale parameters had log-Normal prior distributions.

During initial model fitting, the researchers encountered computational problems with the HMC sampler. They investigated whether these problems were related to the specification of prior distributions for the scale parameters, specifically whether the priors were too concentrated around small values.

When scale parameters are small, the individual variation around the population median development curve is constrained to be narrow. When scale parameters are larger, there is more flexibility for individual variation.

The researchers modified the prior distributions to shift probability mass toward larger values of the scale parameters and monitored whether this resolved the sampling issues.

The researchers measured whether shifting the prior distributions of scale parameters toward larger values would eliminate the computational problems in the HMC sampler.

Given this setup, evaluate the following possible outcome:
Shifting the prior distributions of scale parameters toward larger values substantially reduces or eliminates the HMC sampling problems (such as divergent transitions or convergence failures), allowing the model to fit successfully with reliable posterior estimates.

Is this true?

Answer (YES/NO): YES